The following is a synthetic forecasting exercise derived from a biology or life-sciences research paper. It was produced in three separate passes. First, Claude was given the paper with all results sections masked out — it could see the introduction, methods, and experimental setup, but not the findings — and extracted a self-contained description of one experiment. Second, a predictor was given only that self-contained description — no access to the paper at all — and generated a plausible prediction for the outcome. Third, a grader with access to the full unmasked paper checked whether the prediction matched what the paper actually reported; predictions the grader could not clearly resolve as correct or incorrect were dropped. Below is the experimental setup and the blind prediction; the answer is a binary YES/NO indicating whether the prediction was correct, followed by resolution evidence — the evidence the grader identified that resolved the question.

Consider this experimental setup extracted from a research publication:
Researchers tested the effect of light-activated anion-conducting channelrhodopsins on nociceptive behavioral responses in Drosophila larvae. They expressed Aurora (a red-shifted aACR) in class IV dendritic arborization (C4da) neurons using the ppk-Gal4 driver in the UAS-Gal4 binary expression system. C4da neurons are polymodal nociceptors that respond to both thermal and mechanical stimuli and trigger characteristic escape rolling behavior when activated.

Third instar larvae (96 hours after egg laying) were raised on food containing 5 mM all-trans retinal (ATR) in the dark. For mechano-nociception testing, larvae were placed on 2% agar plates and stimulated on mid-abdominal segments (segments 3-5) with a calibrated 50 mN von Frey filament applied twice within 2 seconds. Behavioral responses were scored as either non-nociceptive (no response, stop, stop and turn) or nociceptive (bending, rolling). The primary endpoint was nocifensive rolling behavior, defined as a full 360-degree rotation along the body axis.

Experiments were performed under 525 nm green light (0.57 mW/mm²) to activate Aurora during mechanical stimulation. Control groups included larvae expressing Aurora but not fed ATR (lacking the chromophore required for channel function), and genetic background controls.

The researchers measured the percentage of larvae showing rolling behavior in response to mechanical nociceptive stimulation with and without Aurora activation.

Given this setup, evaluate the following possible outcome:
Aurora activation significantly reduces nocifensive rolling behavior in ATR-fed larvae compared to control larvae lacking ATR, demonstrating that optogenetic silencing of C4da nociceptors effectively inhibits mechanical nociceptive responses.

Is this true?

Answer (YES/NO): YES